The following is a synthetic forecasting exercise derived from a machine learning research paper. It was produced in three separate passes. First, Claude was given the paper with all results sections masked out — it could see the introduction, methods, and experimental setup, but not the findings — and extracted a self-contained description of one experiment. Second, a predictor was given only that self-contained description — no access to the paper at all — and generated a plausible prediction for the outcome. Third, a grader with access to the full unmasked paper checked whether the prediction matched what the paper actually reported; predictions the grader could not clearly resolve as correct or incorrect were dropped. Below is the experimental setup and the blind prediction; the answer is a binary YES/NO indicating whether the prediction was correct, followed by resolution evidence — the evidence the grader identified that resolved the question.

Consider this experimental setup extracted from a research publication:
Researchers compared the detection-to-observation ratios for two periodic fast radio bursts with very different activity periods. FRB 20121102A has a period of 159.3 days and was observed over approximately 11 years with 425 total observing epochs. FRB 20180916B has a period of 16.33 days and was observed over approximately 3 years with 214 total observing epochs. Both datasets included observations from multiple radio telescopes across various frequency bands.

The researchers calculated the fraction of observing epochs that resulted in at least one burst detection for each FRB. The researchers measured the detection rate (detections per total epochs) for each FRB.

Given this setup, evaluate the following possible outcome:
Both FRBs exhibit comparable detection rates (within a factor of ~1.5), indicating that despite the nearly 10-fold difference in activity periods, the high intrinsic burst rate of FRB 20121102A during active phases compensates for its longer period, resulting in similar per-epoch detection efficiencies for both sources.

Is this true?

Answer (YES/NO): NO